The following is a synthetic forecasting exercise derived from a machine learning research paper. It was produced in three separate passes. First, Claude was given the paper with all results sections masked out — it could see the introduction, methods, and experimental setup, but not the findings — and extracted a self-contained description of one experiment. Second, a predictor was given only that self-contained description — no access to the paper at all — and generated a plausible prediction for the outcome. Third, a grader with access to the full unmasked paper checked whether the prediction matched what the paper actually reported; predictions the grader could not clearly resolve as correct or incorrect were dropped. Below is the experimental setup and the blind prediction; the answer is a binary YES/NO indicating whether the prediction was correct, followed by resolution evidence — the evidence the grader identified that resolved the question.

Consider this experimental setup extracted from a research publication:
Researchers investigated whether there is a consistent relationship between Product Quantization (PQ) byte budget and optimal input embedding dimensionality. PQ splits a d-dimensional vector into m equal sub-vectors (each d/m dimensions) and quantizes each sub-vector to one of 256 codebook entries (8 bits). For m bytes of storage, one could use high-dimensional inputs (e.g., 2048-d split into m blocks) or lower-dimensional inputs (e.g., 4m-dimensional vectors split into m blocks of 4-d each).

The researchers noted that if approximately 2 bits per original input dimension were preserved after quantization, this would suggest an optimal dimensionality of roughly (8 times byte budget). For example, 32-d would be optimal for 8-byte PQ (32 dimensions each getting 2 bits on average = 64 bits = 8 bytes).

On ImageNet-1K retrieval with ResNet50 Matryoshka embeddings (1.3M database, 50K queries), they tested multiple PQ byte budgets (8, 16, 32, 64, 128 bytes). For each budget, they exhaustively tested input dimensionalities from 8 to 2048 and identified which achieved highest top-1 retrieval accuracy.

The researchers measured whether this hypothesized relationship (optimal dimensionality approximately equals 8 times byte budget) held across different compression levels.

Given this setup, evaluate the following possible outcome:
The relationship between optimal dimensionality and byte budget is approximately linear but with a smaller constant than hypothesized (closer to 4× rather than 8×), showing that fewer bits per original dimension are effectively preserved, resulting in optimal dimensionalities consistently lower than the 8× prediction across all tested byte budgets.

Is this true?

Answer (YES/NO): YES